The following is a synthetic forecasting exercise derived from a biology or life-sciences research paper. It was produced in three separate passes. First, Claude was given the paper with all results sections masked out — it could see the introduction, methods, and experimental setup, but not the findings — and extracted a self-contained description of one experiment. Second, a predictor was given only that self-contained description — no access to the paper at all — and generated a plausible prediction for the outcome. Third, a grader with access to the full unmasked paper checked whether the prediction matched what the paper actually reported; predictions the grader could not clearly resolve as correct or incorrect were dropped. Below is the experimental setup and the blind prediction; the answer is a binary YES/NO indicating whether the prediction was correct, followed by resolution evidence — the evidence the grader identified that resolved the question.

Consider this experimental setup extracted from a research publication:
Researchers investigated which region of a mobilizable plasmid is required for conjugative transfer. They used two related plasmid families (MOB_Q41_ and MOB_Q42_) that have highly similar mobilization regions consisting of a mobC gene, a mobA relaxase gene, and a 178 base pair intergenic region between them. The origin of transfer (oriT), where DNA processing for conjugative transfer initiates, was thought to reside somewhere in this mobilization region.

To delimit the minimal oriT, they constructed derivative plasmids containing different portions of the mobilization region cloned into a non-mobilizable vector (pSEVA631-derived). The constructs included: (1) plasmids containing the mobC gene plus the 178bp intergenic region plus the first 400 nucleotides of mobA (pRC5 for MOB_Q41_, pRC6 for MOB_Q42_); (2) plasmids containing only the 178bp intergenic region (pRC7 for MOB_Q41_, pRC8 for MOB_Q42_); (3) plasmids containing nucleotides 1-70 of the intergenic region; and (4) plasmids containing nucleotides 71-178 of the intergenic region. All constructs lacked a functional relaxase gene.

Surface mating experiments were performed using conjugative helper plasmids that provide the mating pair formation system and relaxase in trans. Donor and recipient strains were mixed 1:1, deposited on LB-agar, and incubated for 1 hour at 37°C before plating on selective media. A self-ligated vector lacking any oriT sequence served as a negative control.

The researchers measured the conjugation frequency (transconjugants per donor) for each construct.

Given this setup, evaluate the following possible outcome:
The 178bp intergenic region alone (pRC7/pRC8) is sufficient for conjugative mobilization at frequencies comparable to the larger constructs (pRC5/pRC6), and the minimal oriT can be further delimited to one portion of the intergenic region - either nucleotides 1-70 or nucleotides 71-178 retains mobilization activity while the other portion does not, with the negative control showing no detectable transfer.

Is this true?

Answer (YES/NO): NO